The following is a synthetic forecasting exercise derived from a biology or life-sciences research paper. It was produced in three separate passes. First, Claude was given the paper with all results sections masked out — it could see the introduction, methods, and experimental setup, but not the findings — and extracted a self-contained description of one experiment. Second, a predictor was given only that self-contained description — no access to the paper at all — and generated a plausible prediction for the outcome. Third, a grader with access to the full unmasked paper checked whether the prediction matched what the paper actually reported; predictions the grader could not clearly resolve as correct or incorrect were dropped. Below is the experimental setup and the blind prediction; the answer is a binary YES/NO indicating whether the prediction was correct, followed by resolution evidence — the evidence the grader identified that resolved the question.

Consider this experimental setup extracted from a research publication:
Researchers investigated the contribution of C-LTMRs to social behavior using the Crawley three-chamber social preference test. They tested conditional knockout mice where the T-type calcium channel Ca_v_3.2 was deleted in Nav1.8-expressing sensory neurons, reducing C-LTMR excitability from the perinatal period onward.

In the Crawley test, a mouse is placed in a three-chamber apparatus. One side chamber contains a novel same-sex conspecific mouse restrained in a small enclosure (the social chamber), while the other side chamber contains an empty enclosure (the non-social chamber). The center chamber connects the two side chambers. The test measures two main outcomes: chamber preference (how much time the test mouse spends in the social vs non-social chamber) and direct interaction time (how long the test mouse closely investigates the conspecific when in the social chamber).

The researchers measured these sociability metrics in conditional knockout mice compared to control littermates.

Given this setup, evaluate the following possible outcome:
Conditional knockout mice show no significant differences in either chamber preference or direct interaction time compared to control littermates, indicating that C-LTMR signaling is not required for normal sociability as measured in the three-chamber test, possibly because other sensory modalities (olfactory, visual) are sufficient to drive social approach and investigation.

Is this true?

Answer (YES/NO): NO